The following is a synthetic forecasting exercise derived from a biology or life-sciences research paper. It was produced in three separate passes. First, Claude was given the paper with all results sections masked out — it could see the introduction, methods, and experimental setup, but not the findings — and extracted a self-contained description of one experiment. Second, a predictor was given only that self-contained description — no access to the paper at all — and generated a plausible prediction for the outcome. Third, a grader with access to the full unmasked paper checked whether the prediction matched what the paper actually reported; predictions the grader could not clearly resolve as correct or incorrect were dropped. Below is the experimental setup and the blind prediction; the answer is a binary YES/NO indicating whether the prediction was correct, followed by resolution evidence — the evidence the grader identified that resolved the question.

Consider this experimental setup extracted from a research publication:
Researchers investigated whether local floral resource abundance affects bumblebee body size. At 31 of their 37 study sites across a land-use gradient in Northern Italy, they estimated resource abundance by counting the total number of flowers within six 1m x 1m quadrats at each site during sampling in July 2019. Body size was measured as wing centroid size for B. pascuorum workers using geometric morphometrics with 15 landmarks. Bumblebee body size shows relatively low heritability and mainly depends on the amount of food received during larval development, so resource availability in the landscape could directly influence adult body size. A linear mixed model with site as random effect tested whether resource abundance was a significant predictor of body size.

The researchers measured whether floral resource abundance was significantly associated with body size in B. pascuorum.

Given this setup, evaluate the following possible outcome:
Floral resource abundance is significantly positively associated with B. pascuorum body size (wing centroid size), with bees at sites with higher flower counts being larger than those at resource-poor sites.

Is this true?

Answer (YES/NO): NO